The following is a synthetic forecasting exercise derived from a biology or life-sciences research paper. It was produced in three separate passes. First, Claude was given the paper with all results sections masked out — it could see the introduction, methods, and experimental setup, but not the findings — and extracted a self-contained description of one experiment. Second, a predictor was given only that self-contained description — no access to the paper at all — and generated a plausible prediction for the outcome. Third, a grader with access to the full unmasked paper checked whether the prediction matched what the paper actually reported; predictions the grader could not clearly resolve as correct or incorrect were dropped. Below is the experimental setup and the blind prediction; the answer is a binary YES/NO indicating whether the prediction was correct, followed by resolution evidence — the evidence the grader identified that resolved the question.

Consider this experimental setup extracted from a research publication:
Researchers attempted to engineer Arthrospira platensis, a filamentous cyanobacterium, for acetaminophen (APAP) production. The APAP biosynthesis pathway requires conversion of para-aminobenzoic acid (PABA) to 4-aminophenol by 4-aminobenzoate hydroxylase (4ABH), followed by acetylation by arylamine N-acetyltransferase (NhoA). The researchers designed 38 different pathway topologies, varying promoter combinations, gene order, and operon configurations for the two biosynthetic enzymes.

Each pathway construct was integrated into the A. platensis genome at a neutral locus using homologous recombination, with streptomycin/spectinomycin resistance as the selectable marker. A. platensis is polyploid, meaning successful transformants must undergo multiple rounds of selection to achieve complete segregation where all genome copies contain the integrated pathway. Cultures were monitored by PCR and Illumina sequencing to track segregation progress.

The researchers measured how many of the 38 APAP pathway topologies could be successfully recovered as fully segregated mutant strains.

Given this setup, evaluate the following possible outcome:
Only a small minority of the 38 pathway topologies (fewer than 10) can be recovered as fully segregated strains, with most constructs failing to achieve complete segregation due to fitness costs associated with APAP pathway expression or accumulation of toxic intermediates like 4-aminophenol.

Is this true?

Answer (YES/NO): YES